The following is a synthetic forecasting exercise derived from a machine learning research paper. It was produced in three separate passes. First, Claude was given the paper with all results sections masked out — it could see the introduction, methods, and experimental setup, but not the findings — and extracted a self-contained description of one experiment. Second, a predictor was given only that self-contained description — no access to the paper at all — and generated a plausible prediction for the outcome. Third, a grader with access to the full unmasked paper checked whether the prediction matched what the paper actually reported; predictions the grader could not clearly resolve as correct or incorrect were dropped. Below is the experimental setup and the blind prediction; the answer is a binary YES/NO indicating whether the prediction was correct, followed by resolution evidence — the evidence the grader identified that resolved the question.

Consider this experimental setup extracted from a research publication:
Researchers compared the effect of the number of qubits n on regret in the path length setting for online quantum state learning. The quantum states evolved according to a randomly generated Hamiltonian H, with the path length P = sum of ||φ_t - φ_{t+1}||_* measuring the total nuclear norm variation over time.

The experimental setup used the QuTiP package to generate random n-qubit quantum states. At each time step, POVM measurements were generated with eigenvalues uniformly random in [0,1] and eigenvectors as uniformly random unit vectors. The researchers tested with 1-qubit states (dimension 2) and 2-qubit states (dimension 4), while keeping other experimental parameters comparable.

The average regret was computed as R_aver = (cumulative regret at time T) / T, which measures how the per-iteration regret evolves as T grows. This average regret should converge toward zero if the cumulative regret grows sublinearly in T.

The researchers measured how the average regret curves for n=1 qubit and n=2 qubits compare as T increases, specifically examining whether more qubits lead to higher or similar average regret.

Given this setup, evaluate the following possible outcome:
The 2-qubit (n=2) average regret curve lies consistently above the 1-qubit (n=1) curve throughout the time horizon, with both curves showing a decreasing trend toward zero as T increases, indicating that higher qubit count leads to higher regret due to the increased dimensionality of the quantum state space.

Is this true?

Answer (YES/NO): YES